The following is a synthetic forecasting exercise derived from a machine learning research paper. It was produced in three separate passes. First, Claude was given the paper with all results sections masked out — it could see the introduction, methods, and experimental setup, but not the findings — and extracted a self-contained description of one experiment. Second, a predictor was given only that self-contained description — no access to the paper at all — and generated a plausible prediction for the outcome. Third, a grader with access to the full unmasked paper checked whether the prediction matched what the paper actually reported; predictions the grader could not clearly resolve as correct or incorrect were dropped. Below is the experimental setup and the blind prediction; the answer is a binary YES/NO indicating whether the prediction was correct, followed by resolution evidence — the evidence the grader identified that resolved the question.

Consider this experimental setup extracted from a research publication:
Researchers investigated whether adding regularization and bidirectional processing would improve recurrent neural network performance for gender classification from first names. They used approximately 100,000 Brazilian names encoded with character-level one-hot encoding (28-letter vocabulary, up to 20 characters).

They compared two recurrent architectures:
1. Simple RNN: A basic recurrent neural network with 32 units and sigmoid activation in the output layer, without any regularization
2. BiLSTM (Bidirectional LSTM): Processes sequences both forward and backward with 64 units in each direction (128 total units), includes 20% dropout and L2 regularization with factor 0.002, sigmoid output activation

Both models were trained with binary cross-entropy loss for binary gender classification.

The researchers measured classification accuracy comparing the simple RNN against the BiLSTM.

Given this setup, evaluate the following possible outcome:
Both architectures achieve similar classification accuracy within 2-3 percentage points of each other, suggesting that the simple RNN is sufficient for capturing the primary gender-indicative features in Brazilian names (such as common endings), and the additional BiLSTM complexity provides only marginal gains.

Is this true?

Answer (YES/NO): YES